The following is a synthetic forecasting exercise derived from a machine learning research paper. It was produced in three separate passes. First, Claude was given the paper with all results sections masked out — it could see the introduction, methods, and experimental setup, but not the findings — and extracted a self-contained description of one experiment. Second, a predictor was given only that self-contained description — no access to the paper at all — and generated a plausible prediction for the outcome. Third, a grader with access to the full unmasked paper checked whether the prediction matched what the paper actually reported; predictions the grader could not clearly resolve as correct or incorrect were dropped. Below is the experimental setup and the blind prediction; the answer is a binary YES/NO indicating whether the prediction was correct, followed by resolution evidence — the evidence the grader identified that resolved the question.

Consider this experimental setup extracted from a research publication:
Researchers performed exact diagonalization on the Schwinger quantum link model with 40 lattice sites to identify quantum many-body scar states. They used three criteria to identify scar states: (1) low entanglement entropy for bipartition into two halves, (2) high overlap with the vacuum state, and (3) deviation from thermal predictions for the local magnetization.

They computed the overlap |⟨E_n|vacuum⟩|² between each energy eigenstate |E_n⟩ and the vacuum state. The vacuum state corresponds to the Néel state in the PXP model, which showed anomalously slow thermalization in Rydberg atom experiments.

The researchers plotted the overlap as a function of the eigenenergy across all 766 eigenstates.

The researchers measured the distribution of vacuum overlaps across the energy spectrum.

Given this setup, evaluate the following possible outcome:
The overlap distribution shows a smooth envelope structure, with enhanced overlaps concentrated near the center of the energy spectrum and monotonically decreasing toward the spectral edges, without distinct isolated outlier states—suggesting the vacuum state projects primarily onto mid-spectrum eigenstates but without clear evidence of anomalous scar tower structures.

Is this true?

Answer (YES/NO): NO